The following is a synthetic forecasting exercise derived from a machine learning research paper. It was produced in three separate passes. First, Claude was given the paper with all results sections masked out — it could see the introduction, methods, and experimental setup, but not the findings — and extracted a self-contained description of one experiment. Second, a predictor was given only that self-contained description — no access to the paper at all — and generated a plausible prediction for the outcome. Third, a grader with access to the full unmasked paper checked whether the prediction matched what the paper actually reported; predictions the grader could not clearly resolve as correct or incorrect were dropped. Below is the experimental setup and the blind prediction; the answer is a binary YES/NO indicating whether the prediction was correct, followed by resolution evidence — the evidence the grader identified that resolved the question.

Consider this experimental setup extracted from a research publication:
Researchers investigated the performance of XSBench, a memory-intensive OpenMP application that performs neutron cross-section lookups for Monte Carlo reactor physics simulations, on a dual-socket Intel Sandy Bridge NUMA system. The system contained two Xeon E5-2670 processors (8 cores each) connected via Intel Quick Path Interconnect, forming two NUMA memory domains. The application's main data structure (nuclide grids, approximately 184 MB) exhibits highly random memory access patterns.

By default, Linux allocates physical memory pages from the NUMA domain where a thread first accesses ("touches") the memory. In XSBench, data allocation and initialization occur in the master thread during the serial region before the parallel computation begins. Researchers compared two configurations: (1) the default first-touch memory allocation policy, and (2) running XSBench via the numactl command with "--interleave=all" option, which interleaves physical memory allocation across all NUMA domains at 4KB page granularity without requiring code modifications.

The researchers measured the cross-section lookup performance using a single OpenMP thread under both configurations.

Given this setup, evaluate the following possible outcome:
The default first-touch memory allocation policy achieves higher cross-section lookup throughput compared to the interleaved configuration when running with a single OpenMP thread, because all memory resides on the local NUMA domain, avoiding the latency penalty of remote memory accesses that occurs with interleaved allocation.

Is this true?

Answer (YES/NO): YES